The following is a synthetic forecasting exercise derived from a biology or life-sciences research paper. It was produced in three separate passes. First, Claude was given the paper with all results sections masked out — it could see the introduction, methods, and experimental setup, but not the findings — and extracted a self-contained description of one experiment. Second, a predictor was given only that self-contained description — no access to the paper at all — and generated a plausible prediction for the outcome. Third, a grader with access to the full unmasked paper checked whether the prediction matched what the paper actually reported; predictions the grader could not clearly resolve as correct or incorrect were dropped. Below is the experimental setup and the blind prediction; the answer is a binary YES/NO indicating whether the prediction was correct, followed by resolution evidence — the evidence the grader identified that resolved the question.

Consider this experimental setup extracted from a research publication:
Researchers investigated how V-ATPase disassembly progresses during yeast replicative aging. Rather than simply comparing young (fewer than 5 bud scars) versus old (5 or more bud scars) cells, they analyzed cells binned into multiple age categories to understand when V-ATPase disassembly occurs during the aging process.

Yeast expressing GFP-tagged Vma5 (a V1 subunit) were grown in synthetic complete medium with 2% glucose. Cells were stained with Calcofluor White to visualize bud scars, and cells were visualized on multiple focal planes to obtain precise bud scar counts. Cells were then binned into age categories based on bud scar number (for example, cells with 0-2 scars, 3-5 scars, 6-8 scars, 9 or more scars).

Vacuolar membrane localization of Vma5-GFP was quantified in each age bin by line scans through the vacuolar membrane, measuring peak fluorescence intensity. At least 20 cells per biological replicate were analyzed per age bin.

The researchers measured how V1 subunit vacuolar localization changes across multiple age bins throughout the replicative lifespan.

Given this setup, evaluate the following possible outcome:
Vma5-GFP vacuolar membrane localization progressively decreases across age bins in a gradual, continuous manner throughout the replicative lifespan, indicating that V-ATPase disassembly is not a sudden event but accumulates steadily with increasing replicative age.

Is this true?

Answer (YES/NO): NO